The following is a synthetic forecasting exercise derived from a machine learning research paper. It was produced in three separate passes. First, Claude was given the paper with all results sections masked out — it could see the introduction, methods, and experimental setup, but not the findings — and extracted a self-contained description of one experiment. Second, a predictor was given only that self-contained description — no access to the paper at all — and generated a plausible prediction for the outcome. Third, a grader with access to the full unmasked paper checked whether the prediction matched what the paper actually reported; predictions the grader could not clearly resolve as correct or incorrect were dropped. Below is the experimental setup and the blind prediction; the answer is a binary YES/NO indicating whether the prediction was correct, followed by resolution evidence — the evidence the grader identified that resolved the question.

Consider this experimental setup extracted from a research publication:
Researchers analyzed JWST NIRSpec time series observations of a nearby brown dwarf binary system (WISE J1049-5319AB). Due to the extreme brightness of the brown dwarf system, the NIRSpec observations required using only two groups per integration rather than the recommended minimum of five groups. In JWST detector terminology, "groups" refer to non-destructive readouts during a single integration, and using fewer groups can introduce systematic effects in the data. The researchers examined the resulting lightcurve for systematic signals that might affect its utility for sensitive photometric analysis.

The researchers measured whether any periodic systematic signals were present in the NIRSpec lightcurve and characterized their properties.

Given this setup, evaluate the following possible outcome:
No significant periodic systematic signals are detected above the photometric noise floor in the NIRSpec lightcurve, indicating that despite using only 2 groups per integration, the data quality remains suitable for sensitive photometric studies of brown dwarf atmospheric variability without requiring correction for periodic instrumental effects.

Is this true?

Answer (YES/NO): NO